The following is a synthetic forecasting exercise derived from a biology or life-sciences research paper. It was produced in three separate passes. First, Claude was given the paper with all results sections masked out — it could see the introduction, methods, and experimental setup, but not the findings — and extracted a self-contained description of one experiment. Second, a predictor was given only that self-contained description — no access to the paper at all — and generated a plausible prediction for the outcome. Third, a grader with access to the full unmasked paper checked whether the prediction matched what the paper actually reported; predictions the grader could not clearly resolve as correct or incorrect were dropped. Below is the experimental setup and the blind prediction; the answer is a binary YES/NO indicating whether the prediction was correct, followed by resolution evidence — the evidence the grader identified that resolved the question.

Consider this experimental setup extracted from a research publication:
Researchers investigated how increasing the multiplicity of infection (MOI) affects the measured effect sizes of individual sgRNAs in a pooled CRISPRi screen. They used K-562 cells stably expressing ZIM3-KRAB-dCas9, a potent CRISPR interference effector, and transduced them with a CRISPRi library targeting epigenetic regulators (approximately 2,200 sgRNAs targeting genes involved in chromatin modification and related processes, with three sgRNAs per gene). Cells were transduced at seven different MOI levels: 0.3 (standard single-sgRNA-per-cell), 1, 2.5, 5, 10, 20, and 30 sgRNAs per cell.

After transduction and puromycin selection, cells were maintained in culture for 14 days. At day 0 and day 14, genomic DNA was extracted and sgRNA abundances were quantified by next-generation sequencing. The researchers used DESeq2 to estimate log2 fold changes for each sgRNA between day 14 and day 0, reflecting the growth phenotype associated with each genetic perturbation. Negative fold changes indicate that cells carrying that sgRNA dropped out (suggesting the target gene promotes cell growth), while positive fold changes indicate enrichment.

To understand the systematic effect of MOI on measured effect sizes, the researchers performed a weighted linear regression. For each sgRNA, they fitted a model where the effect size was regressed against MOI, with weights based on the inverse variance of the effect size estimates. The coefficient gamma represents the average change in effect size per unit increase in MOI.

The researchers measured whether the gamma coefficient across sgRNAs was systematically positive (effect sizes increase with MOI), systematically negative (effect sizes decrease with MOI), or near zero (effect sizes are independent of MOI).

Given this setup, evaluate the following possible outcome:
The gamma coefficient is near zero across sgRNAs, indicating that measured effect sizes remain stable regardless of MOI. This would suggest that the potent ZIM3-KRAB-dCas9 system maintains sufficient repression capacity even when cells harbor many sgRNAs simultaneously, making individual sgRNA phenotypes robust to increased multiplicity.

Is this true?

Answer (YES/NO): NO